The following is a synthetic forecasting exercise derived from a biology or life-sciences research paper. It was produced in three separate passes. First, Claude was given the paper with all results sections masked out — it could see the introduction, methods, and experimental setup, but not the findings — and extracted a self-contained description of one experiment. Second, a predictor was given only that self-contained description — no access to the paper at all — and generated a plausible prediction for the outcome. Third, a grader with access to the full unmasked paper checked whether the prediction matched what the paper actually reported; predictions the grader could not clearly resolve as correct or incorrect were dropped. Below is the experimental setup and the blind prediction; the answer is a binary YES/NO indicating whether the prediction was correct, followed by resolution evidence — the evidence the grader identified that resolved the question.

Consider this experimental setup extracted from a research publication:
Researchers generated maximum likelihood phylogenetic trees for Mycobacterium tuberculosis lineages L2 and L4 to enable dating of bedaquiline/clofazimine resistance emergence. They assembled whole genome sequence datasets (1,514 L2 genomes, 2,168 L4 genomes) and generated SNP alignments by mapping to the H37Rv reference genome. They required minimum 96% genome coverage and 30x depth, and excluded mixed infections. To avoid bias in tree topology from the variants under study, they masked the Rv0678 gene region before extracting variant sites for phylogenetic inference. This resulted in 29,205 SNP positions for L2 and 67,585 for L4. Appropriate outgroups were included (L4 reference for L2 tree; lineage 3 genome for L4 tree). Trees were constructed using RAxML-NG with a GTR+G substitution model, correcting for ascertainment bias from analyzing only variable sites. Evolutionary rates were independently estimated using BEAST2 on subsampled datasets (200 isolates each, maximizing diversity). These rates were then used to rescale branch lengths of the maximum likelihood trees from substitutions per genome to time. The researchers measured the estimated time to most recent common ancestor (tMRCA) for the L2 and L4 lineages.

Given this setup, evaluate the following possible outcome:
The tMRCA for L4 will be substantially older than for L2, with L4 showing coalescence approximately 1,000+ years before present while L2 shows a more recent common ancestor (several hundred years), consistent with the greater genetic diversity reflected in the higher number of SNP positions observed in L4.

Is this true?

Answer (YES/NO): YES